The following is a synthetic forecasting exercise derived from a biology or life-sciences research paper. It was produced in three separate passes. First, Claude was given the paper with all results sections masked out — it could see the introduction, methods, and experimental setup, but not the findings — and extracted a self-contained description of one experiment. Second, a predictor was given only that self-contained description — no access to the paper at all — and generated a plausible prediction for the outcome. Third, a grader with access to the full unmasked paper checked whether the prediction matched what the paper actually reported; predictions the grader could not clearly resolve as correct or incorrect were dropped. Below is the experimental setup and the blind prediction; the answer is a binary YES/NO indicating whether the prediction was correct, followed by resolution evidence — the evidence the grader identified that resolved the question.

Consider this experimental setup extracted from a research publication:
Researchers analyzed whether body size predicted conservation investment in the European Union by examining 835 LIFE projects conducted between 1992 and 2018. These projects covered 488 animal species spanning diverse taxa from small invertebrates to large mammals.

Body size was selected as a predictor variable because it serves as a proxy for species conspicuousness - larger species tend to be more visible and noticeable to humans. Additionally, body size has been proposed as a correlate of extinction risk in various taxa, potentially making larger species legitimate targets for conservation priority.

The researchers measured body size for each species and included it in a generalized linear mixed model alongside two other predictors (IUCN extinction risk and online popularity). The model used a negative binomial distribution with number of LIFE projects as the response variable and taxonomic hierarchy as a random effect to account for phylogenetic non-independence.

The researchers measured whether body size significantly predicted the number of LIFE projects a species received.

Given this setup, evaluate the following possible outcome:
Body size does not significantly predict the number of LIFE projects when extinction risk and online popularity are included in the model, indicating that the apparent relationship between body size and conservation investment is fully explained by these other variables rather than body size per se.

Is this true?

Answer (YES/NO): NO